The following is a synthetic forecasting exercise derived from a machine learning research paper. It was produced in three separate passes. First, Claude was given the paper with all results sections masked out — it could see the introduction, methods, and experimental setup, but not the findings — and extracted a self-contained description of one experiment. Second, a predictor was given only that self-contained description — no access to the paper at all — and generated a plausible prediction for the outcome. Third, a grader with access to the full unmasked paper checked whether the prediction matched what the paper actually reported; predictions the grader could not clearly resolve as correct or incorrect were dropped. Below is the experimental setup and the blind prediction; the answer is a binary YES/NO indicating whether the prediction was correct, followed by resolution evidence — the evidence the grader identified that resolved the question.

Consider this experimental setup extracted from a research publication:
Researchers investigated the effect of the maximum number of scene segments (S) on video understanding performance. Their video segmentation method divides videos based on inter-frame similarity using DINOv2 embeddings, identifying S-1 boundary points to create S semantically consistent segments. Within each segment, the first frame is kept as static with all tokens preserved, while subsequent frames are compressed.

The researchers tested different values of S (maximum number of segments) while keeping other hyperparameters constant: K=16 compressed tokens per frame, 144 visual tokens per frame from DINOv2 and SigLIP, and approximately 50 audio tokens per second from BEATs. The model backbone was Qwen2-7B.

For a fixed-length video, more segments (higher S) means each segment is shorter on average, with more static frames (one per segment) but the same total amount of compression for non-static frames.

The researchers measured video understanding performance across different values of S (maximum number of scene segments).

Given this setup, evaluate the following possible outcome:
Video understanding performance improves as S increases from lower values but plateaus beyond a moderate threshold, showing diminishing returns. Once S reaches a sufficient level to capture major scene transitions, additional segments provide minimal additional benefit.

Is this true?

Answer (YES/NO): YES